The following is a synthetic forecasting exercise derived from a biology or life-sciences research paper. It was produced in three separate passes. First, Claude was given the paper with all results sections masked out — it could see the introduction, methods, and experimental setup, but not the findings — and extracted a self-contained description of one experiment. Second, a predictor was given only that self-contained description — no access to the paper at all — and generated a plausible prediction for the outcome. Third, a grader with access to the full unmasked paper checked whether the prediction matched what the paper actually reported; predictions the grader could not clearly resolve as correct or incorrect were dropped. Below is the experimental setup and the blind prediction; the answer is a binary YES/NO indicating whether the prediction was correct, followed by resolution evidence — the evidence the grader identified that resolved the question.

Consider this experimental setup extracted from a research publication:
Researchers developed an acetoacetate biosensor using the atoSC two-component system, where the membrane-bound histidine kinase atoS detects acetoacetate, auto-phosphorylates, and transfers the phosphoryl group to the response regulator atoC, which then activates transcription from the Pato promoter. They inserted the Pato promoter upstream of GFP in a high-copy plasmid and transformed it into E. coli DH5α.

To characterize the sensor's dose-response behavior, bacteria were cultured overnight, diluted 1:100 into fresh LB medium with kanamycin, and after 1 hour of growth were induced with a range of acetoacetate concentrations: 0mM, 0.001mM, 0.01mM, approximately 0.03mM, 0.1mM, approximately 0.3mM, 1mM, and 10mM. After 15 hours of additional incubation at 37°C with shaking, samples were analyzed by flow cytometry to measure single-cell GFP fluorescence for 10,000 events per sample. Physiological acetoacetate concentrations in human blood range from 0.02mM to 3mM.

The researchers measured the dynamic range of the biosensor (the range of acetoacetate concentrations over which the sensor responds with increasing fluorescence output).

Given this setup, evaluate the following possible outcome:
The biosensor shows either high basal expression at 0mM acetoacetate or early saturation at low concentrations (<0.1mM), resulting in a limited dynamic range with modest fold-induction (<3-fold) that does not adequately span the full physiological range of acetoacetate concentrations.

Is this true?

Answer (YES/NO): NO